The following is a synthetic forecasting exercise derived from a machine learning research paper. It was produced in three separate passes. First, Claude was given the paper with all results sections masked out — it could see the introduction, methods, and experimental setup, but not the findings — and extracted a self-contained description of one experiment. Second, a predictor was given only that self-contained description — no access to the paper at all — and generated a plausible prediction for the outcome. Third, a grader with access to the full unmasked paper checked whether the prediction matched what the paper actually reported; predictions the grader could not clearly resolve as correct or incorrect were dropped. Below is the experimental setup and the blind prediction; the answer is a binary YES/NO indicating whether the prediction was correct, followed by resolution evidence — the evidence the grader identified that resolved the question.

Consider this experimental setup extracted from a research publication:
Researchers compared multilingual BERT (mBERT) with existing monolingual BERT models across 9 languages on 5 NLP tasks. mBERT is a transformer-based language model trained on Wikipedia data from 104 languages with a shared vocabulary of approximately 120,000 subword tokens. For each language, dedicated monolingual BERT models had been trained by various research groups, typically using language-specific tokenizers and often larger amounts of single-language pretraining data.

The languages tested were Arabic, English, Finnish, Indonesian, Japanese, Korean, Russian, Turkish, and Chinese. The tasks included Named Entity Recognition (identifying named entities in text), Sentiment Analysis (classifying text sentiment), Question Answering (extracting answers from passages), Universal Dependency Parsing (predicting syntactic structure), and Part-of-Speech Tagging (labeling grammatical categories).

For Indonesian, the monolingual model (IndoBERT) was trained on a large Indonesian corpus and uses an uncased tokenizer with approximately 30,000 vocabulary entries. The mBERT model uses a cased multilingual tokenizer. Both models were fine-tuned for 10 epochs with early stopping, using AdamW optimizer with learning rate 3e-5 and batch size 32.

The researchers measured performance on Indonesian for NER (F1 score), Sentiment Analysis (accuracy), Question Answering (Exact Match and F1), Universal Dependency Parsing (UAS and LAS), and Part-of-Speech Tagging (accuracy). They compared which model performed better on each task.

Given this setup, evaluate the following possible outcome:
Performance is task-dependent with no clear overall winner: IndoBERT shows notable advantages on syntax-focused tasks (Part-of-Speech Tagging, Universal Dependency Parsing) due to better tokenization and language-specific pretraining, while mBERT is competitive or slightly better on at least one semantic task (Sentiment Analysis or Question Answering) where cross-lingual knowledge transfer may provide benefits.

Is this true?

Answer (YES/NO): NO